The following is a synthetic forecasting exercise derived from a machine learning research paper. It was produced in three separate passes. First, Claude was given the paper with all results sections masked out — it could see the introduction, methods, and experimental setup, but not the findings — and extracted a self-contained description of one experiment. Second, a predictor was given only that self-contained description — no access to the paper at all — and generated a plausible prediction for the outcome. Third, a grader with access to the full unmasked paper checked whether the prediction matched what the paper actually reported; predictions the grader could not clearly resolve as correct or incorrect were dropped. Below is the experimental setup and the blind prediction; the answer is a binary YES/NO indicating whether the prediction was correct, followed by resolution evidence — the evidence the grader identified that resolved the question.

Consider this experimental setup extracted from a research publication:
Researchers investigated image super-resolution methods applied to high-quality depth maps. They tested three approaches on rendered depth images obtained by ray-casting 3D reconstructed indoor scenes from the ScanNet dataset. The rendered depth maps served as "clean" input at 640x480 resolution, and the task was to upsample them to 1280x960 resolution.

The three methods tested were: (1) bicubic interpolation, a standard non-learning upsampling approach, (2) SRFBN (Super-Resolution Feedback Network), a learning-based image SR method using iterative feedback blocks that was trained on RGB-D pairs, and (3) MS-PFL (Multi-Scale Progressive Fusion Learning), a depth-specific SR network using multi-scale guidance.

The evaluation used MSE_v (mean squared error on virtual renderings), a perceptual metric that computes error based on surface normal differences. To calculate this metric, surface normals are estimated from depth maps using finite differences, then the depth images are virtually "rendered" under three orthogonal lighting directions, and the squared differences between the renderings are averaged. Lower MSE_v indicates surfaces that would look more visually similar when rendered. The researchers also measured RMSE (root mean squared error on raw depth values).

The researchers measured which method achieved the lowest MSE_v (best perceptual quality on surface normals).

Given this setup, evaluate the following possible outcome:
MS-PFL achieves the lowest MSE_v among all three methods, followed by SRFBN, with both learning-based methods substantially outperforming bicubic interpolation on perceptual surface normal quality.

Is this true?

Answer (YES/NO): NO